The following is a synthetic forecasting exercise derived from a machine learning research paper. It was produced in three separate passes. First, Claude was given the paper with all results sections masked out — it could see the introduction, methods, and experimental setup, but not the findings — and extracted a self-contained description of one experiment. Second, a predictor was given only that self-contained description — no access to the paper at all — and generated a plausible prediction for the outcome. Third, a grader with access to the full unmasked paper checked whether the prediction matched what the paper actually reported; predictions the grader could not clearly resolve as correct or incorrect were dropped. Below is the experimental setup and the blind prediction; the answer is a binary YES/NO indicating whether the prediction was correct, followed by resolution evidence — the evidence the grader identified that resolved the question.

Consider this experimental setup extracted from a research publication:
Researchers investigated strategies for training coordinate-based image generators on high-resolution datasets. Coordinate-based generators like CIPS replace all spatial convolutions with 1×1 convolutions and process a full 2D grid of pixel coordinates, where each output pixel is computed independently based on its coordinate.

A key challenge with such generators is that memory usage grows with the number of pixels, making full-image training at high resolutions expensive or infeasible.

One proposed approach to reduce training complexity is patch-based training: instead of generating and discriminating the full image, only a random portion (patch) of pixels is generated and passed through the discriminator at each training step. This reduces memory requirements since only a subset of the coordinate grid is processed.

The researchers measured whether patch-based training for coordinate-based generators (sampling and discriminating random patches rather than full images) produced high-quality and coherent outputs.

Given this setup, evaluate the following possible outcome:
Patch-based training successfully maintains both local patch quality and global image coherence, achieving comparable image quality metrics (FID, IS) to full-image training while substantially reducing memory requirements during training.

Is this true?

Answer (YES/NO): NO